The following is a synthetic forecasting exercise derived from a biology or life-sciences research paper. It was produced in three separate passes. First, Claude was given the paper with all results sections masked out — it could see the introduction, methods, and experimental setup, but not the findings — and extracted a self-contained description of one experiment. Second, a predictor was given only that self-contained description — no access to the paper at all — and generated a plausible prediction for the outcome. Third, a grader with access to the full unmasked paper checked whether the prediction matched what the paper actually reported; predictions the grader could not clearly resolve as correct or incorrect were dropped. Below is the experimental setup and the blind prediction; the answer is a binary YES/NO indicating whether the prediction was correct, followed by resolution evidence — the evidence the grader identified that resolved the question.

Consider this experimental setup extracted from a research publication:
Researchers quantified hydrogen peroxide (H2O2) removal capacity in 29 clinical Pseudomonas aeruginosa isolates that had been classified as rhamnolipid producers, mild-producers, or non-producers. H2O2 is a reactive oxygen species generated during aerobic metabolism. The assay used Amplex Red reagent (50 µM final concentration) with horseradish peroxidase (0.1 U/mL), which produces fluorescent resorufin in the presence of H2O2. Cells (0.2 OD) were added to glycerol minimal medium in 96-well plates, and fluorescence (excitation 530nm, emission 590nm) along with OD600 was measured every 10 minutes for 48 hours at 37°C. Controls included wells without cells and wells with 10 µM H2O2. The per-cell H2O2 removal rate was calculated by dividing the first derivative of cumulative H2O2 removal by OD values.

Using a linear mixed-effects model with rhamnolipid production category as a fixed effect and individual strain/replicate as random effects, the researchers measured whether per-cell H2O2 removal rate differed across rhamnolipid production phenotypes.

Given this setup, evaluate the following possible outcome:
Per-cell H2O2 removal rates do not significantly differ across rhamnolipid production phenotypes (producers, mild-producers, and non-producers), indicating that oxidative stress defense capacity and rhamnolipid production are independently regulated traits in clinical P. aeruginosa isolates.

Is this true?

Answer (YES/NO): NO